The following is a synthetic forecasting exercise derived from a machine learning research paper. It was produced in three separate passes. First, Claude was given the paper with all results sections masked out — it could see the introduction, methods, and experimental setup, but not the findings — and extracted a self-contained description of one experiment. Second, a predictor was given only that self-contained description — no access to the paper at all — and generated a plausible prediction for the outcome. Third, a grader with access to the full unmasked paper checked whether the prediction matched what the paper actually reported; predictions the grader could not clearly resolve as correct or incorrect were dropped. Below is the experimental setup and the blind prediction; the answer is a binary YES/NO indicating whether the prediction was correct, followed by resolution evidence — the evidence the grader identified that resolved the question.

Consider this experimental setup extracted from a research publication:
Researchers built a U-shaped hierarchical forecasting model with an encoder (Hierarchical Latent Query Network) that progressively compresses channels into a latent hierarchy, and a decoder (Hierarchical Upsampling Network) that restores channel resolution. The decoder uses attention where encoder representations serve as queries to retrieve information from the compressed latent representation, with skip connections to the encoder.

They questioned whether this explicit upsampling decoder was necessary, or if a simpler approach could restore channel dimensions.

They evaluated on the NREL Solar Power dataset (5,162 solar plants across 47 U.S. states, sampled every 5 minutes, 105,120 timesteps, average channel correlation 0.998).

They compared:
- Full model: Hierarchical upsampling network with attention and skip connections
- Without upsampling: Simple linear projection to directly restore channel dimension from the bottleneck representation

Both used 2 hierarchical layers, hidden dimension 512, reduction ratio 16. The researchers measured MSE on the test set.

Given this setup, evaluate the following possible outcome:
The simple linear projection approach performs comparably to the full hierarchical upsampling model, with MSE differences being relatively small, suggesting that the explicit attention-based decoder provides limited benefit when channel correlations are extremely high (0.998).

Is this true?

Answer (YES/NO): NO